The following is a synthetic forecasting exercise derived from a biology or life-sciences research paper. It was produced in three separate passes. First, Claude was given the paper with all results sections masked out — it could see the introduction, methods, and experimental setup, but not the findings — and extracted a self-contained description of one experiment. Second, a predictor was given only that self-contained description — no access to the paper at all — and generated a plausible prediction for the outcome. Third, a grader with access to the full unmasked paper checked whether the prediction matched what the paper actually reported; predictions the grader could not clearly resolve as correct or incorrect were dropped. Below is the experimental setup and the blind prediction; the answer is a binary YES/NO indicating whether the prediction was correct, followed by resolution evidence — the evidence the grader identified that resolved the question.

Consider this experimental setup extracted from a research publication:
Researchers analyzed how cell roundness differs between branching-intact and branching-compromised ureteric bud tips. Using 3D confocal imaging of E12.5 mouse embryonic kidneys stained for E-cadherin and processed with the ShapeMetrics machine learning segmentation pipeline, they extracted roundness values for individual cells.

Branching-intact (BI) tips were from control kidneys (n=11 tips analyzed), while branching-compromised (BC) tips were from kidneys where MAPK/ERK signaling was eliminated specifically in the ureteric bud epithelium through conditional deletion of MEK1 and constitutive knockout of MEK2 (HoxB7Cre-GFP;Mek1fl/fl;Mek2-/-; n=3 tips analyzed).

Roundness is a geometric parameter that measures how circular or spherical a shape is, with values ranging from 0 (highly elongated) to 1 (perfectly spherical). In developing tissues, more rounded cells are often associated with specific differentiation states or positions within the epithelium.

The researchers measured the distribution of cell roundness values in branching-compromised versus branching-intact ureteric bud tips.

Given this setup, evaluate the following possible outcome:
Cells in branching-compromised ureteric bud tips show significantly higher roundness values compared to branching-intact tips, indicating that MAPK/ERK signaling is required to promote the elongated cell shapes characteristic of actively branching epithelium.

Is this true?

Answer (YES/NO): NO